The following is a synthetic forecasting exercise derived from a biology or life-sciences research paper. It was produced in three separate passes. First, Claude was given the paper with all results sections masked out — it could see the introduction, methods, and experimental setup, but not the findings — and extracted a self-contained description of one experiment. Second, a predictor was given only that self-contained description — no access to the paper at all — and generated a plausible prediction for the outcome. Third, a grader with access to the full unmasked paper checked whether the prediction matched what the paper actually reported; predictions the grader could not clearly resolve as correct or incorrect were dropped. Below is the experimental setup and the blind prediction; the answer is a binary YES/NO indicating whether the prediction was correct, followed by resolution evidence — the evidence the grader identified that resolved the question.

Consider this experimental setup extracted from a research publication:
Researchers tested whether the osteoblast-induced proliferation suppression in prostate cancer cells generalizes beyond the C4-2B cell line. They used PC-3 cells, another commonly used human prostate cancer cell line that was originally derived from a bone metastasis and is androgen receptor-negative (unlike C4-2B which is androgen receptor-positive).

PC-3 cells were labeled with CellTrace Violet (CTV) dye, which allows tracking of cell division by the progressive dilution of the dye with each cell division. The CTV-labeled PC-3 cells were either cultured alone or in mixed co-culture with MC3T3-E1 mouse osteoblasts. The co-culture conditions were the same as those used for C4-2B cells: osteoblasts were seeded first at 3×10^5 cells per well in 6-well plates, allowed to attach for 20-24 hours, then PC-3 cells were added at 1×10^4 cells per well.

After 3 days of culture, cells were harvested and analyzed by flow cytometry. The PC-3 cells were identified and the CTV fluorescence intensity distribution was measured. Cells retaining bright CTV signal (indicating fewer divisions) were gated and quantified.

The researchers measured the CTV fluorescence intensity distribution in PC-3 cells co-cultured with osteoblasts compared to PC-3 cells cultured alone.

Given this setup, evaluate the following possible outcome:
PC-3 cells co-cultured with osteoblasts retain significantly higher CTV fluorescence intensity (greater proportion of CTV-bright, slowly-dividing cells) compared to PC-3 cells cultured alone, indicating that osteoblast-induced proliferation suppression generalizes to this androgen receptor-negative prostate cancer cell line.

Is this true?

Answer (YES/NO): YES